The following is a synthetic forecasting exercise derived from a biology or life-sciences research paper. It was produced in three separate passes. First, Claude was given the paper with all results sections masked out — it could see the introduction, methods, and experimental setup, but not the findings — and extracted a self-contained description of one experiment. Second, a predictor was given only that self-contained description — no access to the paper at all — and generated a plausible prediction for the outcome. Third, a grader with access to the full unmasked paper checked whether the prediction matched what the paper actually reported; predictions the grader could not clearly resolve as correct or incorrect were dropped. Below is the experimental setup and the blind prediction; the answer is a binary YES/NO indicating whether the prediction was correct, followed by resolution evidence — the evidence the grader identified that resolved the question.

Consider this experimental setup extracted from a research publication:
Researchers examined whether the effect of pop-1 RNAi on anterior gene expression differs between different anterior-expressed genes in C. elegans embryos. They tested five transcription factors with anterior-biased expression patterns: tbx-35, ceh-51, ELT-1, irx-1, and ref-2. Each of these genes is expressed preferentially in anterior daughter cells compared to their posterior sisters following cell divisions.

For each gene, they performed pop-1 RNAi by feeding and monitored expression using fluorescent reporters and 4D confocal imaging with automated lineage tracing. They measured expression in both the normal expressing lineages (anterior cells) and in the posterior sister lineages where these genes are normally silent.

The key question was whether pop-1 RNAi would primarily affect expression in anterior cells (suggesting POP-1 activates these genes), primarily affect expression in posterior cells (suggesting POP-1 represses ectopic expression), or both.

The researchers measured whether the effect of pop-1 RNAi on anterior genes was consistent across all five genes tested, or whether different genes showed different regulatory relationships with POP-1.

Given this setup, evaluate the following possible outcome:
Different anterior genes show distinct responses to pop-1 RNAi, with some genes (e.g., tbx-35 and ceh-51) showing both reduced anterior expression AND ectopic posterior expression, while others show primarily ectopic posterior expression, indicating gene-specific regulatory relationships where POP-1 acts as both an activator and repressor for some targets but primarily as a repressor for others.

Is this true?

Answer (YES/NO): NO